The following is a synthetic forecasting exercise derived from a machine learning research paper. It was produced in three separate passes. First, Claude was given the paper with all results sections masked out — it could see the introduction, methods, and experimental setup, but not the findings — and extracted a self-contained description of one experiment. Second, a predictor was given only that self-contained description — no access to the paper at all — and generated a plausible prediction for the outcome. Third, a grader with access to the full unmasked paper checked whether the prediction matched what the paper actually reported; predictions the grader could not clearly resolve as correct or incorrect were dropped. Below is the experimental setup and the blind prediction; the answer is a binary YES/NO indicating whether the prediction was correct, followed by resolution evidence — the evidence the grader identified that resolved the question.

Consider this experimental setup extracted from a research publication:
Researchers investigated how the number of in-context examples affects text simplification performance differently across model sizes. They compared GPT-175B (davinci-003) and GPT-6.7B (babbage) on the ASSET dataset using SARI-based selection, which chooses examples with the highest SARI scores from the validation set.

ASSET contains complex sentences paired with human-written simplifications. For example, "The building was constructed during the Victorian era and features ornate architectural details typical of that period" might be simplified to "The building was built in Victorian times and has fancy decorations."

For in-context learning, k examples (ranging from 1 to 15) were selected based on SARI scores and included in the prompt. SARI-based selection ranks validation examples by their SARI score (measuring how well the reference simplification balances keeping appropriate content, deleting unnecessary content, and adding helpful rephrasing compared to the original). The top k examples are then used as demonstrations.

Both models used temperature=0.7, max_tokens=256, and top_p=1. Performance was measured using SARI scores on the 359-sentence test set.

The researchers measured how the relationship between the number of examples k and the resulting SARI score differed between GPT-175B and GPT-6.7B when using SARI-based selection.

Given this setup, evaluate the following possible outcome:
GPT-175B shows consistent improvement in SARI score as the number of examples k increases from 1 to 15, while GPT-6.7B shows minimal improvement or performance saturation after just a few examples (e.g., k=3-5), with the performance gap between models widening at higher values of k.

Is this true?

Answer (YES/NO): NO